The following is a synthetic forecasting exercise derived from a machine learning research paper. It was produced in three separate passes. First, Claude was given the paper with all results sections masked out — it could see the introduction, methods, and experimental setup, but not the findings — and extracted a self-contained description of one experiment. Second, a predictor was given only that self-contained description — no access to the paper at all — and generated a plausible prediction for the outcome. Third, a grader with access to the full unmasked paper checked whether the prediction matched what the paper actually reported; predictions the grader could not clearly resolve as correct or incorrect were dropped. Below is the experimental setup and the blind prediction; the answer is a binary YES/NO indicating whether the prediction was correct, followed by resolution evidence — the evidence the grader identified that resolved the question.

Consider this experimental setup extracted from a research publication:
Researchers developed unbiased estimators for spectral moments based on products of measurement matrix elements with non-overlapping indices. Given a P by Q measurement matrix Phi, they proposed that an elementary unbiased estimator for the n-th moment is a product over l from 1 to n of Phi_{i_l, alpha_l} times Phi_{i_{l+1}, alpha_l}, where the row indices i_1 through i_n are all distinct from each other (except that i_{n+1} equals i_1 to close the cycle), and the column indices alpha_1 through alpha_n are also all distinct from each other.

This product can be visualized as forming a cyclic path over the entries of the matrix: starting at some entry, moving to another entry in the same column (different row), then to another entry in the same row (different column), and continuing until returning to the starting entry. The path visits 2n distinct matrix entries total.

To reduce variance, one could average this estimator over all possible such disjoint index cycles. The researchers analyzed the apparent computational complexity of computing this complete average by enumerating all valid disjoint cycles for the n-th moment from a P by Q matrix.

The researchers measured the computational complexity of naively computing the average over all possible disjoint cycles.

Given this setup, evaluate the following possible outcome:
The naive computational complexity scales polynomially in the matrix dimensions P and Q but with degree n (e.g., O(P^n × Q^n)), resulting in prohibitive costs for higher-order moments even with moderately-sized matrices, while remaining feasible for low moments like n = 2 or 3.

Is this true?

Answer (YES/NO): YES